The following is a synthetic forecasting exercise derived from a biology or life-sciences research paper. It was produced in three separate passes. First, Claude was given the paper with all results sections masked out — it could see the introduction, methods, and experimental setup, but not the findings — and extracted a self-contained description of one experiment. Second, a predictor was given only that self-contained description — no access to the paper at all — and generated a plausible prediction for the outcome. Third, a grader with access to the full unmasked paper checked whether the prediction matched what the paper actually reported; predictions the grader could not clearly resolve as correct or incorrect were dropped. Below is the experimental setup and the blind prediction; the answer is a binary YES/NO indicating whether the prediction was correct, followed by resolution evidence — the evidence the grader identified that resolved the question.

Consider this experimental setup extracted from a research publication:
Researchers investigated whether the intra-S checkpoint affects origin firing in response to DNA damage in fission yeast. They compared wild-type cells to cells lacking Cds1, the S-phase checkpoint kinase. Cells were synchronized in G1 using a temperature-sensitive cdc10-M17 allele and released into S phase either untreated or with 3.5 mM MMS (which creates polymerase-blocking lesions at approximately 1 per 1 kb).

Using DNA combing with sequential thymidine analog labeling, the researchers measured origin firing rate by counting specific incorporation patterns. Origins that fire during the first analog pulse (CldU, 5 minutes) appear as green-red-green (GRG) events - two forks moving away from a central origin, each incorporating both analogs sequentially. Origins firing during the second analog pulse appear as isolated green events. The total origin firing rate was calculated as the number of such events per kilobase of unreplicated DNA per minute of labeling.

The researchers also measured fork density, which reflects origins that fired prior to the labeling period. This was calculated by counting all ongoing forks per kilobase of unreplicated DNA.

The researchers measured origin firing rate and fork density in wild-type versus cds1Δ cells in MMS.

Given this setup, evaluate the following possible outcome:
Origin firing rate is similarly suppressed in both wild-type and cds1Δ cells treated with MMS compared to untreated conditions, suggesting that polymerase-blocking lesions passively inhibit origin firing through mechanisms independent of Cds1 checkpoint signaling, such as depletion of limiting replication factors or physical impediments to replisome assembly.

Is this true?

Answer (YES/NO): NO